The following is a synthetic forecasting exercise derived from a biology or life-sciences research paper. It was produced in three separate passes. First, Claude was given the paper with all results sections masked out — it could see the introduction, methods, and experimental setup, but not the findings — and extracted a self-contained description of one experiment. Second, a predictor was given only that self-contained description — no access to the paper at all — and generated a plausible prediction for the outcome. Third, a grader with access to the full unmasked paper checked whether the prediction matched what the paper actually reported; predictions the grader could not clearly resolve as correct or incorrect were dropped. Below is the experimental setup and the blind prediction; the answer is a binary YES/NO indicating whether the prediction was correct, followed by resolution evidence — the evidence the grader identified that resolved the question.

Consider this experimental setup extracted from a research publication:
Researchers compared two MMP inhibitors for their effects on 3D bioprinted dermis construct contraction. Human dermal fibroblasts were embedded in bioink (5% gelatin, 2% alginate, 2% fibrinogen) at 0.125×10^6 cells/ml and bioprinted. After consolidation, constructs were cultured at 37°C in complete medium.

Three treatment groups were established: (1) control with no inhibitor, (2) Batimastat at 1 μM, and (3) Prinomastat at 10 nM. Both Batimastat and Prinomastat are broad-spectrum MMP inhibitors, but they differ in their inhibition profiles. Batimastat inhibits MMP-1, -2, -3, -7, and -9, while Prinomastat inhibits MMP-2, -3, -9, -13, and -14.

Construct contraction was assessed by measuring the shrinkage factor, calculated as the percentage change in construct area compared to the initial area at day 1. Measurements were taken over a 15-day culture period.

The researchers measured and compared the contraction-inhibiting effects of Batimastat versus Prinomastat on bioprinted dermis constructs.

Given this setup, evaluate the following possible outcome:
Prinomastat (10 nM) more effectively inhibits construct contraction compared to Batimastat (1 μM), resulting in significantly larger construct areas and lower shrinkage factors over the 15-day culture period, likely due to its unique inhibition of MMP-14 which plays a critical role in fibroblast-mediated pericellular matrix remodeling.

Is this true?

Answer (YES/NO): NO